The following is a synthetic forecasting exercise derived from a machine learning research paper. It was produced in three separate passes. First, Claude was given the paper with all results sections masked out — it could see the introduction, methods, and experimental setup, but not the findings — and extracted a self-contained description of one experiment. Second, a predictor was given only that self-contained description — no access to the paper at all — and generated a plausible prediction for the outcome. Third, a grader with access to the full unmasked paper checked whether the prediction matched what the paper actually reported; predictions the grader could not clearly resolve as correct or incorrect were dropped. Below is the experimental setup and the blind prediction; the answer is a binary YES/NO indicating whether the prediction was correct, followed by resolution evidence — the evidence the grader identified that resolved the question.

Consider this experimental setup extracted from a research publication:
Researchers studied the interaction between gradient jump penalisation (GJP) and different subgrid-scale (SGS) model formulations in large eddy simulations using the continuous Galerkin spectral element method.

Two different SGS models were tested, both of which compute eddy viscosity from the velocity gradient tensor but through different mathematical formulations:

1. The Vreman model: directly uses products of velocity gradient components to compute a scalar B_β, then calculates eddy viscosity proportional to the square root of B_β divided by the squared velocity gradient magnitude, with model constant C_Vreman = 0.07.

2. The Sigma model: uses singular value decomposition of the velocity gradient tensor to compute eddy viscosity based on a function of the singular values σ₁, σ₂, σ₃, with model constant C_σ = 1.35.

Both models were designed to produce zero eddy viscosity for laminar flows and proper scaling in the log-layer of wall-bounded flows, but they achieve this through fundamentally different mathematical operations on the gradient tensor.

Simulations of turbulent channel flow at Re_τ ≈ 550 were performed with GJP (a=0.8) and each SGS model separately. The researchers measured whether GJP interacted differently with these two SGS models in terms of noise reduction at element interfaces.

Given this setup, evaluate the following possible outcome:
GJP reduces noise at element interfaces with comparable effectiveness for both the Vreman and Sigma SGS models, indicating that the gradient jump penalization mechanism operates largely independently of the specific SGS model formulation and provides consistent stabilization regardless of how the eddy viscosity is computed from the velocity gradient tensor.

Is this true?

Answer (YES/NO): NO